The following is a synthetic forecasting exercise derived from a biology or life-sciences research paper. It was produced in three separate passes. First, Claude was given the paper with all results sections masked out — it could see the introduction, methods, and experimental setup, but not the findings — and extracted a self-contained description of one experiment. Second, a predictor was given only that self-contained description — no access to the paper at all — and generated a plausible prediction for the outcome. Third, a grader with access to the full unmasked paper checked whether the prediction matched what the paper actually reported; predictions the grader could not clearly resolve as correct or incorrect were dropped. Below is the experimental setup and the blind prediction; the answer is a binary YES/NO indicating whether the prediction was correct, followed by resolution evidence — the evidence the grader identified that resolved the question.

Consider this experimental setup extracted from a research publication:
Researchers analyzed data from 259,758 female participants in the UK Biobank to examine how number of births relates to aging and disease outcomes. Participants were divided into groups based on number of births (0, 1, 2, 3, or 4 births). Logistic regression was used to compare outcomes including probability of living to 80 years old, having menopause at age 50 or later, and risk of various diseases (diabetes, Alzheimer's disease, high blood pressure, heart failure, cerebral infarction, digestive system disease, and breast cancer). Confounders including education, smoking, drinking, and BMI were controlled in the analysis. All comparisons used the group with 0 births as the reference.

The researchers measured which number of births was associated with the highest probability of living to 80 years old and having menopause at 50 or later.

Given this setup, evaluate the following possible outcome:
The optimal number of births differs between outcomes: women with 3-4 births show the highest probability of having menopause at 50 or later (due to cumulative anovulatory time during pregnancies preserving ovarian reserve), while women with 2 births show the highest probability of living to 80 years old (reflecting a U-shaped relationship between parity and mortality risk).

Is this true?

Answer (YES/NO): NO